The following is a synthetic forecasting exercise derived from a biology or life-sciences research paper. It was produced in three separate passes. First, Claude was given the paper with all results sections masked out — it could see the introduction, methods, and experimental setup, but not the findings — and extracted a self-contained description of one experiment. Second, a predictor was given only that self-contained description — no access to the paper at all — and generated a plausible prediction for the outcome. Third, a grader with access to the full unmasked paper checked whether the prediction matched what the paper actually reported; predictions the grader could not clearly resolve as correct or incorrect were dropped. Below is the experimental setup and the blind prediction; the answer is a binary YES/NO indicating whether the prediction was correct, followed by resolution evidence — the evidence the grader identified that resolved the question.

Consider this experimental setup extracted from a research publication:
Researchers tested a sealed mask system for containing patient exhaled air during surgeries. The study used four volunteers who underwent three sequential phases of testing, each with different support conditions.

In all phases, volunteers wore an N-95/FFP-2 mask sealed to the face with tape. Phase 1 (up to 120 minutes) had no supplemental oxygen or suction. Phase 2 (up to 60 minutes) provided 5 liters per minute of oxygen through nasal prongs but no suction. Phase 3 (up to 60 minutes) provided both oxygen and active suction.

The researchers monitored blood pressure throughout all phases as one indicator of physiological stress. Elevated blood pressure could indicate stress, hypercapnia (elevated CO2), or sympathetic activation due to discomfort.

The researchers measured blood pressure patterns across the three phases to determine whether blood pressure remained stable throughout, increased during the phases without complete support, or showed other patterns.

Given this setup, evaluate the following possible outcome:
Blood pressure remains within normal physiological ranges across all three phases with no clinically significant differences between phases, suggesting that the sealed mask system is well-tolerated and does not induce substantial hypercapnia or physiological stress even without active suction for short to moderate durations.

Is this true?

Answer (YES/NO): NO